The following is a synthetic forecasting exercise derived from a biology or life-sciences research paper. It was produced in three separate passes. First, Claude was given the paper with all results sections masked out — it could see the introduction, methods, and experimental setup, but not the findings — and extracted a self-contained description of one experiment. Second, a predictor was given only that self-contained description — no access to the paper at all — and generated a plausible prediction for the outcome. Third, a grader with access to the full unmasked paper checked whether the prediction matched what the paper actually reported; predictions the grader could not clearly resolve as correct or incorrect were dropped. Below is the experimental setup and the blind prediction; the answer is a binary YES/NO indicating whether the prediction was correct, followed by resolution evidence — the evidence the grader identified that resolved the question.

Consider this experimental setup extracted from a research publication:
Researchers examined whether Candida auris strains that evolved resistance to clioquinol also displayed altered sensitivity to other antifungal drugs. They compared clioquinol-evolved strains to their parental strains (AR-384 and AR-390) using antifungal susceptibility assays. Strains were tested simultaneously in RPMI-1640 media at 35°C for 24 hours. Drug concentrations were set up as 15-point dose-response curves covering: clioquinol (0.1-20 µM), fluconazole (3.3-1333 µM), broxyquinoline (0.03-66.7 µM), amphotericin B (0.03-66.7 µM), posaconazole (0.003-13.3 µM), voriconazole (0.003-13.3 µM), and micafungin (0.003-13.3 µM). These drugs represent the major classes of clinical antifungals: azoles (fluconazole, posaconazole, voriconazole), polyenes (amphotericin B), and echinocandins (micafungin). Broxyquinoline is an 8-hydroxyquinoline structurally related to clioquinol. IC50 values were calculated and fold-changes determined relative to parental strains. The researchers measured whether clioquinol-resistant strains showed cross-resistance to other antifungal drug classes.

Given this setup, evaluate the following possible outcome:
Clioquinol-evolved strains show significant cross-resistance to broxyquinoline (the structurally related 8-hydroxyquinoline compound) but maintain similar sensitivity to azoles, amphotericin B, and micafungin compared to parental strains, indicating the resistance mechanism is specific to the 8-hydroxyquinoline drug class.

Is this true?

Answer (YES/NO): NO